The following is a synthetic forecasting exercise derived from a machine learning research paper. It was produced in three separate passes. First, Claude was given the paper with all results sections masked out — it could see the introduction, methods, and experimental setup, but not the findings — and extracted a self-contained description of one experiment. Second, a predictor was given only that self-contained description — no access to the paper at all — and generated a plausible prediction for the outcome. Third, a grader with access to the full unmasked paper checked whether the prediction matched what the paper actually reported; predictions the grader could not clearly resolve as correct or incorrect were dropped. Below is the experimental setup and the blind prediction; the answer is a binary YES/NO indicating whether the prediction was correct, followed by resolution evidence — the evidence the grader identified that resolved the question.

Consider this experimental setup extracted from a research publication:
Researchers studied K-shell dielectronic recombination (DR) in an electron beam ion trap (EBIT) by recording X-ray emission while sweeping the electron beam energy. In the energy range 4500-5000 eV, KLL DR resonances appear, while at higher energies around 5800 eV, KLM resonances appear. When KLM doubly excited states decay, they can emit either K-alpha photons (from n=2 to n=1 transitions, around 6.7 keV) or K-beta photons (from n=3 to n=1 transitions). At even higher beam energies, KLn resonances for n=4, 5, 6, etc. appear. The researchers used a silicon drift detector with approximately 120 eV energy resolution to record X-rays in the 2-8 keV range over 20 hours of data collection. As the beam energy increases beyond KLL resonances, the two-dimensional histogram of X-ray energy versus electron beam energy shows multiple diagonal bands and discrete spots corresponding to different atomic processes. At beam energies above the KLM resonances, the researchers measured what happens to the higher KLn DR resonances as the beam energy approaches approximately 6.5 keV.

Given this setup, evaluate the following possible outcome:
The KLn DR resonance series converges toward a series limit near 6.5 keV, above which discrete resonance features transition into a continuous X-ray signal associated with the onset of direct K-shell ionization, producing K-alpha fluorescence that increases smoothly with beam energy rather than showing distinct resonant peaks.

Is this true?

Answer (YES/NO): NO